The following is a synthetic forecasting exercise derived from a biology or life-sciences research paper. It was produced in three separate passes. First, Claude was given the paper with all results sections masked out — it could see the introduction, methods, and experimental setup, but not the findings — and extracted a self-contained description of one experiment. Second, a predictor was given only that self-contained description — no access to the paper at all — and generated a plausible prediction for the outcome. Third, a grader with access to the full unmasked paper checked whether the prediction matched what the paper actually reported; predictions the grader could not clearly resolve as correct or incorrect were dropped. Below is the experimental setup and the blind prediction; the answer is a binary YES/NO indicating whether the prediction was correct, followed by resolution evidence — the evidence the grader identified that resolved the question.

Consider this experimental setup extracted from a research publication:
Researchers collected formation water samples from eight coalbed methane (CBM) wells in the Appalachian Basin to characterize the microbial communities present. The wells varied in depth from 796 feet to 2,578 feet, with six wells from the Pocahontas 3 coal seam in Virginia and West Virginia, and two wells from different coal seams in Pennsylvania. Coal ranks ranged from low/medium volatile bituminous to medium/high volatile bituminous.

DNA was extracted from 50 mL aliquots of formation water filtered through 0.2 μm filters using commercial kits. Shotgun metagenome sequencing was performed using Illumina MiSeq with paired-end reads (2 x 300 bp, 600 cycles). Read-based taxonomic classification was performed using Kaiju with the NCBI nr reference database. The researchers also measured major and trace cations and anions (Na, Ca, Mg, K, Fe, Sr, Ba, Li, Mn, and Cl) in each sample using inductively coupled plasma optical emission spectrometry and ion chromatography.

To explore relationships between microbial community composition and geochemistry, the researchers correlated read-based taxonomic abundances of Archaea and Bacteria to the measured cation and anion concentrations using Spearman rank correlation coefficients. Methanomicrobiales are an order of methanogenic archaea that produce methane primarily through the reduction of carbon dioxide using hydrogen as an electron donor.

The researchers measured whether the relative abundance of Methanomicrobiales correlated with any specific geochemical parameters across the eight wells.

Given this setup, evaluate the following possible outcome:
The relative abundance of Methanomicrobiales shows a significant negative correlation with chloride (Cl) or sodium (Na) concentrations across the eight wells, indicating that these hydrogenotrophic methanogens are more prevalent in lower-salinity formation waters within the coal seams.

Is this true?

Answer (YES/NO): NO